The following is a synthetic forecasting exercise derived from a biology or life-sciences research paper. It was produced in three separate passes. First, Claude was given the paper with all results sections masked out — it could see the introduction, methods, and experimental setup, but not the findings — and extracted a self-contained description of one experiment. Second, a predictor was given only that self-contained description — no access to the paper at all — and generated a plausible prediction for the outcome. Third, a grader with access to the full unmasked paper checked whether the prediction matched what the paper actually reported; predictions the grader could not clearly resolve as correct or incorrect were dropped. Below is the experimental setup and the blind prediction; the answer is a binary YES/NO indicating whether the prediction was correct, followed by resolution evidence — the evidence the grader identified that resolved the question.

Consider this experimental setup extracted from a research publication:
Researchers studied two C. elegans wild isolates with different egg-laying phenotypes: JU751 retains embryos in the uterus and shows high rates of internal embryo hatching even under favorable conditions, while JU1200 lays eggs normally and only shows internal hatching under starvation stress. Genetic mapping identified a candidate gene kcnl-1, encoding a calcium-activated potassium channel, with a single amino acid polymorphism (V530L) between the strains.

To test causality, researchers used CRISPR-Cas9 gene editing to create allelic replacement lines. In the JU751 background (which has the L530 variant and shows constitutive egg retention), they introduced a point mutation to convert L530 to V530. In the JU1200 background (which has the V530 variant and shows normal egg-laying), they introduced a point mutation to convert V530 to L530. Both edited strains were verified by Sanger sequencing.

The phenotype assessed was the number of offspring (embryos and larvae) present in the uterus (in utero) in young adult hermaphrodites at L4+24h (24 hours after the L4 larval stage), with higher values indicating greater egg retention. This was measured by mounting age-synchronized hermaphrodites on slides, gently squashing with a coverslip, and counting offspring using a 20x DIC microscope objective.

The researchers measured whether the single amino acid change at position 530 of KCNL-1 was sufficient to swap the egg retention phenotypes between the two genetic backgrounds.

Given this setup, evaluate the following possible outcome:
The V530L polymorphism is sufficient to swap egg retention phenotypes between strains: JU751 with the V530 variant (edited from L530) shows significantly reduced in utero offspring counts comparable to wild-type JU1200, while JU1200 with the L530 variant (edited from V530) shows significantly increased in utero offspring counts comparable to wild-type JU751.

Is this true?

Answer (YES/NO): YES